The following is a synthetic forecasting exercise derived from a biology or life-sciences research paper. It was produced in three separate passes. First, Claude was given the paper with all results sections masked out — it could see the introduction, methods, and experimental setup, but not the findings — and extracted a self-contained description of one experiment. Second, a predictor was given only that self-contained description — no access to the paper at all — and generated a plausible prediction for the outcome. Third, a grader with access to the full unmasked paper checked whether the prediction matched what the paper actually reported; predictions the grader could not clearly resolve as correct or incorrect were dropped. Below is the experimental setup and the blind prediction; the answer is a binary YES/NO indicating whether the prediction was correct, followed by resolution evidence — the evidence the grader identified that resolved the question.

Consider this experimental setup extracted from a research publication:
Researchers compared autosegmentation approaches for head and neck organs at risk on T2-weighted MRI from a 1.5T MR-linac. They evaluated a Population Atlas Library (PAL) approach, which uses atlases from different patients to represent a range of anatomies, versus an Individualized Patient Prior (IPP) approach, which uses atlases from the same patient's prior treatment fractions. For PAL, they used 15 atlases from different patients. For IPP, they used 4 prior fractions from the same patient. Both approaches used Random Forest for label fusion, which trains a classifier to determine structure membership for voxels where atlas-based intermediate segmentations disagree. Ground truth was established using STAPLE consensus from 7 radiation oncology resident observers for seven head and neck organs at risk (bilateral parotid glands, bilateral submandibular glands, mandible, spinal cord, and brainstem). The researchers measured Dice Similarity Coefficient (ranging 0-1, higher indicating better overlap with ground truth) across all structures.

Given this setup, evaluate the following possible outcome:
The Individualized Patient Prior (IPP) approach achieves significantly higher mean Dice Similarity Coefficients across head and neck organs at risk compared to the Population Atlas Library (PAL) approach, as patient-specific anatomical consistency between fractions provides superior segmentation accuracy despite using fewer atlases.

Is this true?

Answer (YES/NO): NO